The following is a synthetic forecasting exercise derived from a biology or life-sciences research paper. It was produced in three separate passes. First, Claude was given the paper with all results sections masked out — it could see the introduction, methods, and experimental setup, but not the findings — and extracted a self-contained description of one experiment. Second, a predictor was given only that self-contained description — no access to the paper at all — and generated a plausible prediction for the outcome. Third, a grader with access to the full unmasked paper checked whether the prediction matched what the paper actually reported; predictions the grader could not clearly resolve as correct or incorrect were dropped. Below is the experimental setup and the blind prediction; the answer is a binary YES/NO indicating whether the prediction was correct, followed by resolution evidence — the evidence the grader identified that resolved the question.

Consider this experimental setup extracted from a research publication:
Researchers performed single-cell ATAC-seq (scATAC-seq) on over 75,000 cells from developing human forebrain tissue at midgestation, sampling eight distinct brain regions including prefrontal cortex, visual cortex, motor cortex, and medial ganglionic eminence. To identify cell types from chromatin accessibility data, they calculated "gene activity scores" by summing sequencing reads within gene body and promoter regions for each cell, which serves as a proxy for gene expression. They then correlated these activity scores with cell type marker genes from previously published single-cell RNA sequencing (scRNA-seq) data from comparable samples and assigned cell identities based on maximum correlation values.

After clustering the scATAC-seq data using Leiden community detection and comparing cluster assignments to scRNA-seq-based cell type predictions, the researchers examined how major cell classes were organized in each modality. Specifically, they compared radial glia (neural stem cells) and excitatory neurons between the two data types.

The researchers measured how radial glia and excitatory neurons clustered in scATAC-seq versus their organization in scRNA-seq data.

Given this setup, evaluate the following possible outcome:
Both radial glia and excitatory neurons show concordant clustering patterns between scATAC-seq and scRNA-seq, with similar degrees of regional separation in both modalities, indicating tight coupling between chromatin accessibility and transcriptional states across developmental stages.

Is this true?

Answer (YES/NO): NO